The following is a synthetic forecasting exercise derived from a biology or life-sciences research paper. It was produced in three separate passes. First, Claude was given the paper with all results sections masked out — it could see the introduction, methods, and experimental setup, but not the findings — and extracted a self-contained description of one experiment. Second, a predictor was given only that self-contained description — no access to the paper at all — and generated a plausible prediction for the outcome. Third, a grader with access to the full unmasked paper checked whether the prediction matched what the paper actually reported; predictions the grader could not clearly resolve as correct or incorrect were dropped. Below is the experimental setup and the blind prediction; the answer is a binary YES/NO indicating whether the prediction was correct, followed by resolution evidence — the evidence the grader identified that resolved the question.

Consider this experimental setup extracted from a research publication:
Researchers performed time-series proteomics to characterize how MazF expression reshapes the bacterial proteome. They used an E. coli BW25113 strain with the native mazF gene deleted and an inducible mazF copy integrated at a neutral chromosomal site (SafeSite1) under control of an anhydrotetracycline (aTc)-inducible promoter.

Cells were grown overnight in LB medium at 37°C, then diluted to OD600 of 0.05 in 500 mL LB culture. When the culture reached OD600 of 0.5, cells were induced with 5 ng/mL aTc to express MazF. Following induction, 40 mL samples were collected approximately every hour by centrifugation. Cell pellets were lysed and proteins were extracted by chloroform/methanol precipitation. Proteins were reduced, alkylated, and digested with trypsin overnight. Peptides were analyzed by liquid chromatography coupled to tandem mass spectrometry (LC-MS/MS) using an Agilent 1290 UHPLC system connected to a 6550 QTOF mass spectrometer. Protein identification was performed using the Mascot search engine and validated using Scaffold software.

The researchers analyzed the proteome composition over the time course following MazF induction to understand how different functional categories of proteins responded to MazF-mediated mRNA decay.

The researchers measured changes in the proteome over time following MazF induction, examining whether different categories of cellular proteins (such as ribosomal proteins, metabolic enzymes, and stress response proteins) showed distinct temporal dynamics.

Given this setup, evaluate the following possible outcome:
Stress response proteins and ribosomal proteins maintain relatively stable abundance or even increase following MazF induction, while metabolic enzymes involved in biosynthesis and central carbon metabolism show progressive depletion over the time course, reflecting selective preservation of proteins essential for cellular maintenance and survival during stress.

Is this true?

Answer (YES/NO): NO